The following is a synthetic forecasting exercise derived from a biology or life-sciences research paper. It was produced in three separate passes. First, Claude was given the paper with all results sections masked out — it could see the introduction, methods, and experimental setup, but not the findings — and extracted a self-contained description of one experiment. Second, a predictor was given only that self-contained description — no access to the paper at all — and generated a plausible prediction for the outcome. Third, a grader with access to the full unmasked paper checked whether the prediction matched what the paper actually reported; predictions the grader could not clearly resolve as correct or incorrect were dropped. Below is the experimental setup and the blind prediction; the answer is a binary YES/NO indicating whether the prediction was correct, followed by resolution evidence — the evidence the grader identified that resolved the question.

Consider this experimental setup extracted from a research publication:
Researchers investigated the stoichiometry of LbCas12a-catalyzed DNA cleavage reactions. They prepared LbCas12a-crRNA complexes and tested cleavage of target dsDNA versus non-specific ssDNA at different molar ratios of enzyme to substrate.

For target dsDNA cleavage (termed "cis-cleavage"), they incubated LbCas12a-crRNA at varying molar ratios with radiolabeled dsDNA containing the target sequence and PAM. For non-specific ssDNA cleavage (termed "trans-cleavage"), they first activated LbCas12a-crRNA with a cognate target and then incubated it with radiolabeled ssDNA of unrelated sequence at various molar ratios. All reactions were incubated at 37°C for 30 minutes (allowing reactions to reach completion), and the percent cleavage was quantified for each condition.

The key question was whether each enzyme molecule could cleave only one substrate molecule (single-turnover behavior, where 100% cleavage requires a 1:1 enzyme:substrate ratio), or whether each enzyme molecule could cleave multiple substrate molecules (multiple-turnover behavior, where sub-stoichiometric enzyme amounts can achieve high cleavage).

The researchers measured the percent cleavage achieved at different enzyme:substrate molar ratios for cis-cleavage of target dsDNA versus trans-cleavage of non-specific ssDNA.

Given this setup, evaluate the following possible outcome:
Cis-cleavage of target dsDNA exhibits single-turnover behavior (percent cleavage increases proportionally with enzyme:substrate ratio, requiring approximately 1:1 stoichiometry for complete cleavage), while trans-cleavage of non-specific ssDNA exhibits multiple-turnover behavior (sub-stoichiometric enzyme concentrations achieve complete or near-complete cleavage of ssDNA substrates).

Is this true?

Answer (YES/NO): YES